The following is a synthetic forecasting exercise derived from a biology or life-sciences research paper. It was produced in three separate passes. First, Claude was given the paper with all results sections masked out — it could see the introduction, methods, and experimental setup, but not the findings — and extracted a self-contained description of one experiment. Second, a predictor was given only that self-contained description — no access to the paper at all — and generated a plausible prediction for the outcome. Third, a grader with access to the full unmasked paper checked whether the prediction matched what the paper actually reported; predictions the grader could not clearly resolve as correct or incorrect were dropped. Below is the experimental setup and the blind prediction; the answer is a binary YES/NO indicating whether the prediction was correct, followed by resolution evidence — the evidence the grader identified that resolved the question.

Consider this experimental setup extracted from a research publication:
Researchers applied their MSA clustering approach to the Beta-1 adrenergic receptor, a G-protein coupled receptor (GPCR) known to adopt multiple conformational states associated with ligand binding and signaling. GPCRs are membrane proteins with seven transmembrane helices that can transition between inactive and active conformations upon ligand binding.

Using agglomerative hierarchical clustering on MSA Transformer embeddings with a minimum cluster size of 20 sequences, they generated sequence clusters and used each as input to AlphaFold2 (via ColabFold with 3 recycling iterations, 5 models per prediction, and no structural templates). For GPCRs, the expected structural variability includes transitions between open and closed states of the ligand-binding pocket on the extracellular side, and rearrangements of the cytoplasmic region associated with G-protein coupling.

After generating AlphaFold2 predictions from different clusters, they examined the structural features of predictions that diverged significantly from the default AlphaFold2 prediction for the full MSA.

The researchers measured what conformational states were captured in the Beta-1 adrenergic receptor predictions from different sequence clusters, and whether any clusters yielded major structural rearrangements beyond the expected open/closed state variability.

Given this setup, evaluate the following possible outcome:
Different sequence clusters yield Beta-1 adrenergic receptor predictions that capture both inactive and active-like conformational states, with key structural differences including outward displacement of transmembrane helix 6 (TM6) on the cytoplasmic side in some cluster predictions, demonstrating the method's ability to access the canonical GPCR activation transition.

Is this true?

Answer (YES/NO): NO